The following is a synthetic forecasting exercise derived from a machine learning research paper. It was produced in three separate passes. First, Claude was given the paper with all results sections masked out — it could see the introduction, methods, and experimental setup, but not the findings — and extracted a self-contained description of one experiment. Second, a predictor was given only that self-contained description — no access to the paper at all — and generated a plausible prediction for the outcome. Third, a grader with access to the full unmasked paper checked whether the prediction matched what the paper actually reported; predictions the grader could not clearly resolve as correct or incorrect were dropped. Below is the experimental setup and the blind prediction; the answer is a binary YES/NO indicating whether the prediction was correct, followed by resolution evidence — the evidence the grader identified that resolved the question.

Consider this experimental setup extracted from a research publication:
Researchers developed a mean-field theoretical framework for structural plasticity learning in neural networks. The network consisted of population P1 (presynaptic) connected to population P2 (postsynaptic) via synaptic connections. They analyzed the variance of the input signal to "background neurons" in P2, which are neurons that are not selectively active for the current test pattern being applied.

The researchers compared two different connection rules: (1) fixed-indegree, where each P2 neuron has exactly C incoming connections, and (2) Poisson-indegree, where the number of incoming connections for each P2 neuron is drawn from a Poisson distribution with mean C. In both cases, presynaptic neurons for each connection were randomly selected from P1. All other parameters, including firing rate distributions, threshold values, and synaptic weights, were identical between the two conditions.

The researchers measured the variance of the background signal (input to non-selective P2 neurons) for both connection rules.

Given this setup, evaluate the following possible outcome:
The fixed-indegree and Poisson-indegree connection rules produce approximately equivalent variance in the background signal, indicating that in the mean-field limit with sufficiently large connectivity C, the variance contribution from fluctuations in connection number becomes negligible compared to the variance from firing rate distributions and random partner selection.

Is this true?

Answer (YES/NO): NO